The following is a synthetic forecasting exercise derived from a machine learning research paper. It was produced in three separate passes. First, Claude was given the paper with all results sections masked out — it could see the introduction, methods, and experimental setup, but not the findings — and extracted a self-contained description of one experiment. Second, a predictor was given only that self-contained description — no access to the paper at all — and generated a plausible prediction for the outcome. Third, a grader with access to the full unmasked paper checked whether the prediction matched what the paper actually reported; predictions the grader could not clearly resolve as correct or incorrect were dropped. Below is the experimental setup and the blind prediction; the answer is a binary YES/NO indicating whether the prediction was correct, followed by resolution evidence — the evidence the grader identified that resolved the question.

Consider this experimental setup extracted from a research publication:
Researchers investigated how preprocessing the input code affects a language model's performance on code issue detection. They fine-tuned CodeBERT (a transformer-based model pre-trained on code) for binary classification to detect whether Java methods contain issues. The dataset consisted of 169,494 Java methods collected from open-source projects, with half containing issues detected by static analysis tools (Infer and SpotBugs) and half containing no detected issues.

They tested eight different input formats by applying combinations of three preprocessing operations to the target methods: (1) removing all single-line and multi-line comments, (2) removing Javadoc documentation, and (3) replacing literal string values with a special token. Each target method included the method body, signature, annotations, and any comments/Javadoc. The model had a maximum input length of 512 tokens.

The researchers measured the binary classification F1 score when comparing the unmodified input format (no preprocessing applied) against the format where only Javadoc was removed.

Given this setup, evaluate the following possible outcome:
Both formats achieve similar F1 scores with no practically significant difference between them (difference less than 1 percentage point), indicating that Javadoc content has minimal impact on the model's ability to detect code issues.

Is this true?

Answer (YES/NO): YES